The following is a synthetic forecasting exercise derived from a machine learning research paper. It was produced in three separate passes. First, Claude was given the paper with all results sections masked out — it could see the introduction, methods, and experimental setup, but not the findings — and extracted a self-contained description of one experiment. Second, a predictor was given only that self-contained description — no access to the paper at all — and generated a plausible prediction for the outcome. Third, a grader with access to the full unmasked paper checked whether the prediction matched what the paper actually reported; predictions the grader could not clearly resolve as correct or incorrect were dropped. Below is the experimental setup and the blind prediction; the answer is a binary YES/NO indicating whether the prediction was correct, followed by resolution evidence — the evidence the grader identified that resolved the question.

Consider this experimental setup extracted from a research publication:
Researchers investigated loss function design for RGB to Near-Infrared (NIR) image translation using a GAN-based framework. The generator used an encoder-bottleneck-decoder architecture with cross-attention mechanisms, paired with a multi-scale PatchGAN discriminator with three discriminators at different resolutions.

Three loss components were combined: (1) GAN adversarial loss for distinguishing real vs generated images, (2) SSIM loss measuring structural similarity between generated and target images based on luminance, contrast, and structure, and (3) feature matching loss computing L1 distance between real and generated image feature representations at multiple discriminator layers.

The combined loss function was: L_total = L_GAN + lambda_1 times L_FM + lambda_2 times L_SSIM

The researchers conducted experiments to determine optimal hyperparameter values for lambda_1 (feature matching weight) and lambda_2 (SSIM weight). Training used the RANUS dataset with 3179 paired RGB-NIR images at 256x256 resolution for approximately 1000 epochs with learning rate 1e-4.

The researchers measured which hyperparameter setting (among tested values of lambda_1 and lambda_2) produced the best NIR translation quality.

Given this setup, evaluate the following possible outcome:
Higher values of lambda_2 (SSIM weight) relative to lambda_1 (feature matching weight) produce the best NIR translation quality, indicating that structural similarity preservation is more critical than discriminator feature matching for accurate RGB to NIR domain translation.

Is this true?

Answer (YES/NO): NO